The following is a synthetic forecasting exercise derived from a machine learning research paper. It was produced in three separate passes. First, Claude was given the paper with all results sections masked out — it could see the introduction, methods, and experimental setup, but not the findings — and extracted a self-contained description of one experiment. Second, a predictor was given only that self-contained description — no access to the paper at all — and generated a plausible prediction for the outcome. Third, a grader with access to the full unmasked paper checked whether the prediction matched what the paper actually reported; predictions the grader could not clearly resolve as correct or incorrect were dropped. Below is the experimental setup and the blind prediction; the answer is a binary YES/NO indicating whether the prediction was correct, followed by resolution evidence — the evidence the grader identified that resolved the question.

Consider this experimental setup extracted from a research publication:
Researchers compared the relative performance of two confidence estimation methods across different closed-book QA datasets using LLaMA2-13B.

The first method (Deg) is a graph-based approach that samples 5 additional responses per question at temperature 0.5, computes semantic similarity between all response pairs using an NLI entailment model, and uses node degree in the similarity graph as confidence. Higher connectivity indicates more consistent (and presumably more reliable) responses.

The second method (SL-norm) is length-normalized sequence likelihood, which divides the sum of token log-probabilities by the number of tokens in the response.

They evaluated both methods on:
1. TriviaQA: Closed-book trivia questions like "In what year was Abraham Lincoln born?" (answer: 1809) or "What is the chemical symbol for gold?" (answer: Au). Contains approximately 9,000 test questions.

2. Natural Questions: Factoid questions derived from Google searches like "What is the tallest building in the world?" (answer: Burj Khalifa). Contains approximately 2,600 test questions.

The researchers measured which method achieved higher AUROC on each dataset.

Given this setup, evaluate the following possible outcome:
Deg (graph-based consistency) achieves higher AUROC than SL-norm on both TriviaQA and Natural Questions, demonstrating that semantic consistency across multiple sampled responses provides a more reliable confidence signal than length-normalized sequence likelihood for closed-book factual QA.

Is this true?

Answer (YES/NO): NO